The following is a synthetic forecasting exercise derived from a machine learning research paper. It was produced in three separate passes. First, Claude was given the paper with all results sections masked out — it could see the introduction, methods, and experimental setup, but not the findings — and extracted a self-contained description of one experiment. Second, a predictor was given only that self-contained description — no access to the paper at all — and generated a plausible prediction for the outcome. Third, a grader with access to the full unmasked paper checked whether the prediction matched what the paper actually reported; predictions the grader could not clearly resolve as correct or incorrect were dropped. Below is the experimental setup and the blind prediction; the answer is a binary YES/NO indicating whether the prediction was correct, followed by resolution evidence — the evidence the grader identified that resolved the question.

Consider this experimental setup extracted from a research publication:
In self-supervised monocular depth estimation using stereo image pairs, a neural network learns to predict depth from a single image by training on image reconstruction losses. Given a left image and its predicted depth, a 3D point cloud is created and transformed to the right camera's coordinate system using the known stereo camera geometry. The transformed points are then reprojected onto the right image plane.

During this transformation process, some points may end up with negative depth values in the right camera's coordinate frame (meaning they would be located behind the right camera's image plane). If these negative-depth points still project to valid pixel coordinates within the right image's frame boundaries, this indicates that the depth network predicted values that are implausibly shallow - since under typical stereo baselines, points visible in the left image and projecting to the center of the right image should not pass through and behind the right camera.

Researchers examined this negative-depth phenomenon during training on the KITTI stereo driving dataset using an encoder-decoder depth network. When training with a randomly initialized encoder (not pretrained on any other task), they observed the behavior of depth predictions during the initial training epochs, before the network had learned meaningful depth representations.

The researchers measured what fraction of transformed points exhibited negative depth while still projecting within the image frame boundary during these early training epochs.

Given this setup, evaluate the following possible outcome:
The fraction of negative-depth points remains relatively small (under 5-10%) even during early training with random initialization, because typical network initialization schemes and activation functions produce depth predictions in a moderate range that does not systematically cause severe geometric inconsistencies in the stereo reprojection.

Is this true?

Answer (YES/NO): NO